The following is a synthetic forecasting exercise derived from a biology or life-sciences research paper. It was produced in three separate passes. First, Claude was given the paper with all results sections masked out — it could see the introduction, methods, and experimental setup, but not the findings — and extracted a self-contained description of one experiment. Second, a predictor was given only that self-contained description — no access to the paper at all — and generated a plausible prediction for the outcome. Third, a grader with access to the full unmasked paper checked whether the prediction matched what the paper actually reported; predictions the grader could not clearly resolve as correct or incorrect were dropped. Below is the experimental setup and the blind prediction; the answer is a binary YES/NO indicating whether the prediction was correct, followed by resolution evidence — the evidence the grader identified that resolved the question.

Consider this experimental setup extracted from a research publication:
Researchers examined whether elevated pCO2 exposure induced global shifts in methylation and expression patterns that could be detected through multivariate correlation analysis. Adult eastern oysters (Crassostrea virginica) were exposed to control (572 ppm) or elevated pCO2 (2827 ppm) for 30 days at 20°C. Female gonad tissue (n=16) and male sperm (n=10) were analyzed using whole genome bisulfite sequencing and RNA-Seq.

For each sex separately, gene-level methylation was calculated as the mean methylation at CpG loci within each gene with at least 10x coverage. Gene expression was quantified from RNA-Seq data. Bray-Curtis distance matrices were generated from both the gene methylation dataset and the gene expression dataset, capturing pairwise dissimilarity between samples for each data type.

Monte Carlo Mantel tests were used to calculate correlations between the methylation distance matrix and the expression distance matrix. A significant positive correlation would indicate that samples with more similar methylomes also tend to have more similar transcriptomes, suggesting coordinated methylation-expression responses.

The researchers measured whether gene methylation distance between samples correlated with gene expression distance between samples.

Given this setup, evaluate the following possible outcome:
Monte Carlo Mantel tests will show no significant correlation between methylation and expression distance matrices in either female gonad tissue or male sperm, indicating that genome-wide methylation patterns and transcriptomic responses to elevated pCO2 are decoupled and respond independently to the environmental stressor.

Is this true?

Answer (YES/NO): NO